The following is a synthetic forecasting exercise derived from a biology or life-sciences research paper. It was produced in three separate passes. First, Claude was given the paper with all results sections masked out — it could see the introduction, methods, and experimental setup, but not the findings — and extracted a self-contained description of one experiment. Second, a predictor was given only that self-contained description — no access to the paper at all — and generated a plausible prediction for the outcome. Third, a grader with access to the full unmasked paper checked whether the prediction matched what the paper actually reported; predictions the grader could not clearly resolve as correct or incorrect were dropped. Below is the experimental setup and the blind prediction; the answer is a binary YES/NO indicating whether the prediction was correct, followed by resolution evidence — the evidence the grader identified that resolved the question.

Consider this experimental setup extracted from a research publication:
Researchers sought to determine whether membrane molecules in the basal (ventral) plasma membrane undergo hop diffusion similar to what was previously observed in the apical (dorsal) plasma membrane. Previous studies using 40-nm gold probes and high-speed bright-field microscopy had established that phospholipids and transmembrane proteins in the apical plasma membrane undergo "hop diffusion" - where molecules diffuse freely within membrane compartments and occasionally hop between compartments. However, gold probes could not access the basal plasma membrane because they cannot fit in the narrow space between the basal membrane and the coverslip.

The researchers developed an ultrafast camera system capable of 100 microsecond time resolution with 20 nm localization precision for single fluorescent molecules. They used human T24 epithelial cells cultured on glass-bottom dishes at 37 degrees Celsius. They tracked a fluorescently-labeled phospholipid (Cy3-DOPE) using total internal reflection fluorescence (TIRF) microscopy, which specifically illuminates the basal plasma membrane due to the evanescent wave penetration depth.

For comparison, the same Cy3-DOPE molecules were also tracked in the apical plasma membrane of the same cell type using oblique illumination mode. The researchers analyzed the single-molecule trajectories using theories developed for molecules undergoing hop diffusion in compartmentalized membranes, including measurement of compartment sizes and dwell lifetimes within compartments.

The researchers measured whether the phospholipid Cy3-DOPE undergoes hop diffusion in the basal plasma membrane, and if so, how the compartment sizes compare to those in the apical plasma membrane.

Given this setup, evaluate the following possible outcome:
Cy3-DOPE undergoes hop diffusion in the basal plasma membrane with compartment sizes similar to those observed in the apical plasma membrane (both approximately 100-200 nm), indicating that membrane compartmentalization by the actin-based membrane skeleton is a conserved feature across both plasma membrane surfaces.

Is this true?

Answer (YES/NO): YES